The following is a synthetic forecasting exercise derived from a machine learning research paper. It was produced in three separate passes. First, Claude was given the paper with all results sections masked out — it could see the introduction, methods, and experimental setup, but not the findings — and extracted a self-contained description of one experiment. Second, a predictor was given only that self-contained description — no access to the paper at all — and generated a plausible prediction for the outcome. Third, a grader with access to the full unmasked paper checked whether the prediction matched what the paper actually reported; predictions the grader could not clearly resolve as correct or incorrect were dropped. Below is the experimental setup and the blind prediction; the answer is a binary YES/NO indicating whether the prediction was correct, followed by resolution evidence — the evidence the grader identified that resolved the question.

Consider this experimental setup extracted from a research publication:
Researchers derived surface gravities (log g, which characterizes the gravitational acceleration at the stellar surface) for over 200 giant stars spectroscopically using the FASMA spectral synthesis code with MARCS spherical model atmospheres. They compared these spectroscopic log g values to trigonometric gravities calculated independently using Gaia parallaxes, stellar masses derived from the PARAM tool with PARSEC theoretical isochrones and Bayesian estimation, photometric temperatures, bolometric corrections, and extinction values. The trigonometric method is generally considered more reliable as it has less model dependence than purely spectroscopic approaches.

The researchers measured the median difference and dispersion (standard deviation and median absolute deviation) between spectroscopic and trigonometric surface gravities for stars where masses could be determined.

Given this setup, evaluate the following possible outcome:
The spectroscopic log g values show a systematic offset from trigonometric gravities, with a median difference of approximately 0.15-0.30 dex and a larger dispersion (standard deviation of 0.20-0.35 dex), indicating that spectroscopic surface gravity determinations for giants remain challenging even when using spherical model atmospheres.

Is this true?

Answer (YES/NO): NO